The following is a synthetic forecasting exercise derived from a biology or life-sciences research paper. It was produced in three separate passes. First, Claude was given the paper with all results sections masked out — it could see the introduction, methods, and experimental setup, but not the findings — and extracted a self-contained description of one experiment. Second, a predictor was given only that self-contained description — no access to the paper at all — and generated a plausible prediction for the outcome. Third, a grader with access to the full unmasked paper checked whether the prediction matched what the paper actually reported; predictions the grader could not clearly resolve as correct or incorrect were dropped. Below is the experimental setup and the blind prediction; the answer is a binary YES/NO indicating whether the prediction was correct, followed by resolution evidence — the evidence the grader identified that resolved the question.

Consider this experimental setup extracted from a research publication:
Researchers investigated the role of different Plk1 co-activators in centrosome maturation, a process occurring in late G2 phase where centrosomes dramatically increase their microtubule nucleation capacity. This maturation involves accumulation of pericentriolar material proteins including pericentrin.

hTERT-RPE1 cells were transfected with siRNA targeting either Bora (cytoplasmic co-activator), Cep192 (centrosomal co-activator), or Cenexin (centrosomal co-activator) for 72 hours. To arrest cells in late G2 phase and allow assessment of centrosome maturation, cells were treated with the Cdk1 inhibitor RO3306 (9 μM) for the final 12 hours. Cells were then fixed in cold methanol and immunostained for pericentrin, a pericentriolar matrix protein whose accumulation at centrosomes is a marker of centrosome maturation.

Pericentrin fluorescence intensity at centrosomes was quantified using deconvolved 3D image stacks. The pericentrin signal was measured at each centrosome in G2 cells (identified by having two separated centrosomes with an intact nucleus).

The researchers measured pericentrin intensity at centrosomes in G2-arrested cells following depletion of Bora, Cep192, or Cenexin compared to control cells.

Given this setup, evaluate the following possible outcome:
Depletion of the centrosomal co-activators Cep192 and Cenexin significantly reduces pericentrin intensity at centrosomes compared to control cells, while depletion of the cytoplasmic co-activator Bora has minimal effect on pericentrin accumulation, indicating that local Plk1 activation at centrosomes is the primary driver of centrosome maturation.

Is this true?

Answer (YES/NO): NO